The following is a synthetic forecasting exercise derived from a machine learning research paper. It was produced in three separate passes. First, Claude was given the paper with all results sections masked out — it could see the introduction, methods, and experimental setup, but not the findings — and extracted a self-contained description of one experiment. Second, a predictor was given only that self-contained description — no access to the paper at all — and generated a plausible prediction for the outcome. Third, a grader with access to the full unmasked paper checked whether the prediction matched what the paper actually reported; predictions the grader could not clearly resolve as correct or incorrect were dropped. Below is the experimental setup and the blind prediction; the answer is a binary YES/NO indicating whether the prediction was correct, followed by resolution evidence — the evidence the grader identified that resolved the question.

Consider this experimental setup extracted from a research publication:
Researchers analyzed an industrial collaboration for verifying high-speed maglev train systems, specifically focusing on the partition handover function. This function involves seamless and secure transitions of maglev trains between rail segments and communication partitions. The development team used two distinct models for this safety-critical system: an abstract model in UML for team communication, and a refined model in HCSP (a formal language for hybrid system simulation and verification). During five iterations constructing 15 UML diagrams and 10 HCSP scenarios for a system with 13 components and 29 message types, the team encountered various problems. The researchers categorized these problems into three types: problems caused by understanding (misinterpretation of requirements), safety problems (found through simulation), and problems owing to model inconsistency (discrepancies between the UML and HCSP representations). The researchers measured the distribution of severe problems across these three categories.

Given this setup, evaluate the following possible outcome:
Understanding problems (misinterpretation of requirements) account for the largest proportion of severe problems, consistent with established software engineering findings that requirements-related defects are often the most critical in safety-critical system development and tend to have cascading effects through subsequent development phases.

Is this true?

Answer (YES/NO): NO